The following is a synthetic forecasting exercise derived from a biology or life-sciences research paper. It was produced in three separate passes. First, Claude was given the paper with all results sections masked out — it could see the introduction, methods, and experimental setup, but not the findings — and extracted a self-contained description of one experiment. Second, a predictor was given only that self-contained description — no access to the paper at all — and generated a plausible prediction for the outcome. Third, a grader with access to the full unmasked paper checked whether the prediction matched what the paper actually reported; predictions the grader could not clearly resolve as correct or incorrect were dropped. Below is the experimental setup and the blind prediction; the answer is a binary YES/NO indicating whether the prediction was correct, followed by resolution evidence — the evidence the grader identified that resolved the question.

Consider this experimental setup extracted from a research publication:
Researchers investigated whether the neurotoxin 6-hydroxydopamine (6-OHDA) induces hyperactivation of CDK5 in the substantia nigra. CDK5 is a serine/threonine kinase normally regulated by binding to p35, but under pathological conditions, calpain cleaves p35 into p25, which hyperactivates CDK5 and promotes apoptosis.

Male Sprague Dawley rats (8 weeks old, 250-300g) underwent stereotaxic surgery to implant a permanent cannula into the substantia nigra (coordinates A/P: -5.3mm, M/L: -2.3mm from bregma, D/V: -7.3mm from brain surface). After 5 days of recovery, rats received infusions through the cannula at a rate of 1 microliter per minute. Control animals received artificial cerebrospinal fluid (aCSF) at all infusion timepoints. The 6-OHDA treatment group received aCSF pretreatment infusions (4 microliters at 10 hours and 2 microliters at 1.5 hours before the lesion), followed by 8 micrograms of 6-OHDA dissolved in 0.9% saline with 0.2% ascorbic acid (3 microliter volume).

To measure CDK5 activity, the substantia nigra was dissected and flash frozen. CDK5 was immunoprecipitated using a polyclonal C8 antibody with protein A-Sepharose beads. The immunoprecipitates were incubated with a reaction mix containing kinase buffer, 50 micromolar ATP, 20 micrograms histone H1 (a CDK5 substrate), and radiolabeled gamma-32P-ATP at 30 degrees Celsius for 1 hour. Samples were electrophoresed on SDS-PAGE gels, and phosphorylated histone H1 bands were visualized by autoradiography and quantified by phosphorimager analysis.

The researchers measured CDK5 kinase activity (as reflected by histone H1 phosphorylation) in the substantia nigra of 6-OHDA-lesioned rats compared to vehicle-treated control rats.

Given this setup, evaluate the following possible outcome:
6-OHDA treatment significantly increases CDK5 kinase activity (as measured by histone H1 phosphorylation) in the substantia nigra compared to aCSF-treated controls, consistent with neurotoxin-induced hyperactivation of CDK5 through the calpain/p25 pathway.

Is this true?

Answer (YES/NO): YES